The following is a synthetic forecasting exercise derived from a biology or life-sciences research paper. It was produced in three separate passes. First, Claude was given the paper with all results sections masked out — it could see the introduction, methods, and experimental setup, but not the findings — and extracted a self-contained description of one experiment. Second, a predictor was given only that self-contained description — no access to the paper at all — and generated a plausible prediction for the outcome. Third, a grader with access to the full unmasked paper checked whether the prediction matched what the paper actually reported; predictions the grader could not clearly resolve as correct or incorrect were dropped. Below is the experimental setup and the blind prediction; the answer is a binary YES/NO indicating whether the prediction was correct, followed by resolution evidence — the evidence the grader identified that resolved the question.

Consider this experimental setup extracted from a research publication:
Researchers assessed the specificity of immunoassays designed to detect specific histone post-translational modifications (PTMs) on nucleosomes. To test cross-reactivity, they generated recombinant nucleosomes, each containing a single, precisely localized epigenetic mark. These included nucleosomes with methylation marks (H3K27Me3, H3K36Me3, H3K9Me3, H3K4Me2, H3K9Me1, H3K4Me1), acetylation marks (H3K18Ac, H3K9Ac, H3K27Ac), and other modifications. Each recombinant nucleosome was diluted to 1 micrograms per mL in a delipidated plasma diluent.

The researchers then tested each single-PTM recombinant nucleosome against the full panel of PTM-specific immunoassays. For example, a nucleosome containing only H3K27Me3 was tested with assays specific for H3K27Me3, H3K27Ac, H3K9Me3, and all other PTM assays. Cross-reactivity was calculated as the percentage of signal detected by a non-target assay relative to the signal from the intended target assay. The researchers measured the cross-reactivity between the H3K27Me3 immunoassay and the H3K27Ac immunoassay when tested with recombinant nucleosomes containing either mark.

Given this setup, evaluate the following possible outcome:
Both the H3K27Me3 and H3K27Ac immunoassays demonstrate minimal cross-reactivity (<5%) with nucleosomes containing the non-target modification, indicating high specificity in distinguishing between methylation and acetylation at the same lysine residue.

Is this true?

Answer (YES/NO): YES